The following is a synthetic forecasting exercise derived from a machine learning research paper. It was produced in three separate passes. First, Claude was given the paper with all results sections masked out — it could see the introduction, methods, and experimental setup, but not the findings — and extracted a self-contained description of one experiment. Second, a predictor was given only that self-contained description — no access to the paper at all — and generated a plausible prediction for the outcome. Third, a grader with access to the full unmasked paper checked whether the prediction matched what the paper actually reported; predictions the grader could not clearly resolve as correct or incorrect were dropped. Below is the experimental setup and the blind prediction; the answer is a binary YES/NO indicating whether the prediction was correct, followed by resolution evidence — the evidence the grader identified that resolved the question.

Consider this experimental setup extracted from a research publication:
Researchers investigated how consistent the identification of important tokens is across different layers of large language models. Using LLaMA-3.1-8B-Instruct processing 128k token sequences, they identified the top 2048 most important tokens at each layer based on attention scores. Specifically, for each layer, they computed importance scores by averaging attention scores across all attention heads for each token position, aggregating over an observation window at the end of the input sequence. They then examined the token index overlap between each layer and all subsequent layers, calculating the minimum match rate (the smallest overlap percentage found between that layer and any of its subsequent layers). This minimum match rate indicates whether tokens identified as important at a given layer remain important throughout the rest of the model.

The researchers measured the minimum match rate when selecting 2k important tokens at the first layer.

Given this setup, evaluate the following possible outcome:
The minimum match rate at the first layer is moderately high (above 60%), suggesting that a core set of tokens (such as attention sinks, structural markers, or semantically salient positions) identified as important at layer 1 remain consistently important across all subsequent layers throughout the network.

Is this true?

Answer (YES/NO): NO